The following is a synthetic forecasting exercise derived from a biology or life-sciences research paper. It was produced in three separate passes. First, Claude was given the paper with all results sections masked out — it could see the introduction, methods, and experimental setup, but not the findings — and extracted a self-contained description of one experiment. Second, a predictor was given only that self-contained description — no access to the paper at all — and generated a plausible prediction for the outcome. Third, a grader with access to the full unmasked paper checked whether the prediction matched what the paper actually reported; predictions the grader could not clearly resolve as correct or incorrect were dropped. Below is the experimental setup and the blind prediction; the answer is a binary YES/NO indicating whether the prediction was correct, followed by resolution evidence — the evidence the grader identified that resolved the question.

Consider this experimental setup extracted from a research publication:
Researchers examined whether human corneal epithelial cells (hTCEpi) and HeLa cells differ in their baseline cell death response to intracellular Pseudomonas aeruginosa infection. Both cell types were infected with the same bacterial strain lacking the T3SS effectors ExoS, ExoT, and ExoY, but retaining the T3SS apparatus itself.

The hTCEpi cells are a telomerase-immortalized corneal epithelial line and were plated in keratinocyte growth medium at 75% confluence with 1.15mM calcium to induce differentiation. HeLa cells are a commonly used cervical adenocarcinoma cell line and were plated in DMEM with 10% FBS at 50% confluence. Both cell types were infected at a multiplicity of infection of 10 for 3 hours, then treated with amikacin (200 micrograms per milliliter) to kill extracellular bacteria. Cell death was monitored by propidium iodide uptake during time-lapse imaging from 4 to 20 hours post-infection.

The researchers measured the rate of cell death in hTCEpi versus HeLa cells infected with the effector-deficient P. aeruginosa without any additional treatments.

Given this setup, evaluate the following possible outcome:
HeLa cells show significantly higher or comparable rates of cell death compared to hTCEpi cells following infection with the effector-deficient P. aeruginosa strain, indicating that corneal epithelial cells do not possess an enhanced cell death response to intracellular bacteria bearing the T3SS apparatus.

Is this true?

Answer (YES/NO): NO